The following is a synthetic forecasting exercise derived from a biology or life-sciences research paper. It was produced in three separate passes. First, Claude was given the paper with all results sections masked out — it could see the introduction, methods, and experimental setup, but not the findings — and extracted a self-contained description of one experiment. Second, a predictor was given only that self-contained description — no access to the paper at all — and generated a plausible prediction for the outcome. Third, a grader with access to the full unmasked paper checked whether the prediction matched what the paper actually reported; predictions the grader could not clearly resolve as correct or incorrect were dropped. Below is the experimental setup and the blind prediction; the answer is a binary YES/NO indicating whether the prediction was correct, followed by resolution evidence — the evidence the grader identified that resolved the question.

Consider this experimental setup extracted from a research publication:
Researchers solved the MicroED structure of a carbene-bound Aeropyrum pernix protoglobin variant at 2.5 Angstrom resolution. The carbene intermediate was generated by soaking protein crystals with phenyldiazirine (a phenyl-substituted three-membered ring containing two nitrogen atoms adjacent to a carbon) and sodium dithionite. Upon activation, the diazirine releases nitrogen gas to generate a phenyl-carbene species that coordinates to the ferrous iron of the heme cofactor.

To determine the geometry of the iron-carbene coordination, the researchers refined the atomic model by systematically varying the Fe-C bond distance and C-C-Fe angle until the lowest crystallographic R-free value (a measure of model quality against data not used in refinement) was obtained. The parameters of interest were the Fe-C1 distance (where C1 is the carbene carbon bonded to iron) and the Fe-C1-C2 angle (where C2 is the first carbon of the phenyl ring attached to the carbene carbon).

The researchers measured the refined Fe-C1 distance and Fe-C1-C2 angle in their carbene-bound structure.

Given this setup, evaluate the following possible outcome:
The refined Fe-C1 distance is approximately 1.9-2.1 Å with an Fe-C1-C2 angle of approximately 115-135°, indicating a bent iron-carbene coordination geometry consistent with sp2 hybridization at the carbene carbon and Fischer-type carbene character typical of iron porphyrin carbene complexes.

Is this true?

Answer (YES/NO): NO